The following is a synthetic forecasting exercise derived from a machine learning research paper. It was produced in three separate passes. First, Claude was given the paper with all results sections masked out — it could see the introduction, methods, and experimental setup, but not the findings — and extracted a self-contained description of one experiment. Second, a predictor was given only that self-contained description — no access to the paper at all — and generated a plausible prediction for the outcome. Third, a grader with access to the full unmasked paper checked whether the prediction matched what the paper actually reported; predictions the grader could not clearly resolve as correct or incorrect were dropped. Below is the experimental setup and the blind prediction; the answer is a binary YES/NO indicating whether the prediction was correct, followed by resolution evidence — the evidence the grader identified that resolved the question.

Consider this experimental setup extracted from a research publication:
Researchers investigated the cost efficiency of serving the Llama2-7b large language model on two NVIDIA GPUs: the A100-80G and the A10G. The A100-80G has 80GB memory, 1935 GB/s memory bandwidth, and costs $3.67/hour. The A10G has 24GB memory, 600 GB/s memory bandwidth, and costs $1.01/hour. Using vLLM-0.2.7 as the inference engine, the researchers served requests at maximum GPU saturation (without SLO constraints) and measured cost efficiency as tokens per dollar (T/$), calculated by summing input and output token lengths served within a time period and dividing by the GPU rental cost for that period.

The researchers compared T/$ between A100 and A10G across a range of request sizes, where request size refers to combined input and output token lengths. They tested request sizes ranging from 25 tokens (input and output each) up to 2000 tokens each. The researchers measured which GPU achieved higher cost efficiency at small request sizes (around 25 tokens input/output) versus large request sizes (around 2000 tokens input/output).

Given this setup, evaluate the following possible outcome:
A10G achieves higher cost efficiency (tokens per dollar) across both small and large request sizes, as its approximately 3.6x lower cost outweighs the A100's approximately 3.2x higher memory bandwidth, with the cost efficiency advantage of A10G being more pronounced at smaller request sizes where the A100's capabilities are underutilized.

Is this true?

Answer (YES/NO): NO